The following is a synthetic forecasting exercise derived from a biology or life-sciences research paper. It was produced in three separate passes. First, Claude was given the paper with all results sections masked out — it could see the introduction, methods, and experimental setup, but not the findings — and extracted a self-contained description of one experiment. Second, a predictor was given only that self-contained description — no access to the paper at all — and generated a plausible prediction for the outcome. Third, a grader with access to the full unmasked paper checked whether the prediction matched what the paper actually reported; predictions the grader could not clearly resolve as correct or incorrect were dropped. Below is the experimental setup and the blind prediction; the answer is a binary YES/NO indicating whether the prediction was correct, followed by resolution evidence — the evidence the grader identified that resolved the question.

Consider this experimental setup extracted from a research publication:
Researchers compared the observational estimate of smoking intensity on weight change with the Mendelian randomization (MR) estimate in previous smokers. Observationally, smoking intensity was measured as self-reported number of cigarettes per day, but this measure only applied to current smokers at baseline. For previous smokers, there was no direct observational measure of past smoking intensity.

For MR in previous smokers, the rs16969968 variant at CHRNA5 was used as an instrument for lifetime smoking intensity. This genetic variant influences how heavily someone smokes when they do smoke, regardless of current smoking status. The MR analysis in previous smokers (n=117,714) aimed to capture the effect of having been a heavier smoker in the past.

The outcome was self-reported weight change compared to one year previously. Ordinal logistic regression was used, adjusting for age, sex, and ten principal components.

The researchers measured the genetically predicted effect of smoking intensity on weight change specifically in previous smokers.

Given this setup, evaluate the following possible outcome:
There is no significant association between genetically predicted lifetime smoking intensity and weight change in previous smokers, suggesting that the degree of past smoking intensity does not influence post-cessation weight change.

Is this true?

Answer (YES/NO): NO